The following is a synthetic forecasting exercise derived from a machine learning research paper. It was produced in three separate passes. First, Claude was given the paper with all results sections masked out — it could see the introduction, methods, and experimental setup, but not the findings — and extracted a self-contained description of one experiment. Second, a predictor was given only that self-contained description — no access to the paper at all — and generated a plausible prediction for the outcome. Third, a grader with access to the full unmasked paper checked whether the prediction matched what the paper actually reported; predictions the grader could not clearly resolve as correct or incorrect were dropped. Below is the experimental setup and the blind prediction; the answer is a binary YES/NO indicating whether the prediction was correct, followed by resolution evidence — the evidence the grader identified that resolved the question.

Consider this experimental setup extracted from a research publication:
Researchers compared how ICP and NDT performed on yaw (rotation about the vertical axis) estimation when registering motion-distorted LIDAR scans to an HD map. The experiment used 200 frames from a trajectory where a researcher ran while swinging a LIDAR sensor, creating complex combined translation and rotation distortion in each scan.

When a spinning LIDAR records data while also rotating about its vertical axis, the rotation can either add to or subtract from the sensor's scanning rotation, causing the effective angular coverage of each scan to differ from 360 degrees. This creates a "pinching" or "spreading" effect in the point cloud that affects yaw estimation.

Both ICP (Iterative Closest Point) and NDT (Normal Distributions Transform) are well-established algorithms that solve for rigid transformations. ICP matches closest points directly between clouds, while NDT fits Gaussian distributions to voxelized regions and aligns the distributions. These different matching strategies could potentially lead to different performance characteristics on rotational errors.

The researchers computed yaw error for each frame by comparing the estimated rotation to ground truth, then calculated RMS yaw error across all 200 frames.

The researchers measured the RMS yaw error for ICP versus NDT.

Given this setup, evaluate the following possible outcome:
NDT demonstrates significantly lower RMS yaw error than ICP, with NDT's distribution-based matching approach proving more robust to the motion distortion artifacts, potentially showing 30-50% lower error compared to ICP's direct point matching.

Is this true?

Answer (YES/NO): NO